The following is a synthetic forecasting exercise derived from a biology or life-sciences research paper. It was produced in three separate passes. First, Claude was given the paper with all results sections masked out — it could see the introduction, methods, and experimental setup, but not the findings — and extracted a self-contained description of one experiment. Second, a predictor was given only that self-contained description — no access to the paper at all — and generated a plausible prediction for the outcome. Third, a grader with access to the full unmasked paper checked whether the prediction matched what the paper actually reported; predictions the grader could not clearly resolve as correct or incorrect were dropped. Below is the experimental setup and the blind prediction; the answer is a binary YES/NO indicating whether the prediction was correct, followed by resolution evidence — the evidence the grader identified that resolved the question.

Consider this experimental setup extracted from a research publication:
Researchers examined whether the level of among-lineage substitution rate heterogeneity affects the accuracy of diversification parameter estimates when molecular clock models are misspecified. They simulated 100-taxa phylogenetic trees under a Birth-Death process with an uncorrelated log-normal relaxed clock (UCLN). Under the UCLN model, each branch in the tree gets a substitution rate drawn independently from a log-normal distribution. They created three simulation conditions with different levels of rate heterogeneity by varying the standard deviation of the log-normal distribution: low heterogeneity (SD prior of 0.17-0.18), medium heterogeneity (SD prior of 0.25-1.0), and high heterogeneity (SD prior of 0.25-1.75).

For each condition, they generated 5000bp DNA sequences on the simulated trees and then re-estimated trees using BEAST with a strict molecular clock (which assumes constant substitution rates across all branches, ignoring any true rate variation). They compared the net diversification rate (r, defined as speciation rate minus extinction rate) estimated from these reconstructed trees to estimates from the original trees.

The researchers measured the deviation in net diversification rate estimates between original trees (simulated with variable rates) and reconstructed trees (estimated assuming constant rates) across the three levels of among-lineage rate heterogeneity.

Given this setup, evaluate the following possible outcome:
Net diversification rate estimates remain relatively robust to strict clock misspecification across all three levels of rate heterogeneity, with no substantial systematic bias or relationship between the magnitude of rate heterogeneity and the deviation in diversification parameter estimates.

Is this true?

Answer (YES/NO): NO